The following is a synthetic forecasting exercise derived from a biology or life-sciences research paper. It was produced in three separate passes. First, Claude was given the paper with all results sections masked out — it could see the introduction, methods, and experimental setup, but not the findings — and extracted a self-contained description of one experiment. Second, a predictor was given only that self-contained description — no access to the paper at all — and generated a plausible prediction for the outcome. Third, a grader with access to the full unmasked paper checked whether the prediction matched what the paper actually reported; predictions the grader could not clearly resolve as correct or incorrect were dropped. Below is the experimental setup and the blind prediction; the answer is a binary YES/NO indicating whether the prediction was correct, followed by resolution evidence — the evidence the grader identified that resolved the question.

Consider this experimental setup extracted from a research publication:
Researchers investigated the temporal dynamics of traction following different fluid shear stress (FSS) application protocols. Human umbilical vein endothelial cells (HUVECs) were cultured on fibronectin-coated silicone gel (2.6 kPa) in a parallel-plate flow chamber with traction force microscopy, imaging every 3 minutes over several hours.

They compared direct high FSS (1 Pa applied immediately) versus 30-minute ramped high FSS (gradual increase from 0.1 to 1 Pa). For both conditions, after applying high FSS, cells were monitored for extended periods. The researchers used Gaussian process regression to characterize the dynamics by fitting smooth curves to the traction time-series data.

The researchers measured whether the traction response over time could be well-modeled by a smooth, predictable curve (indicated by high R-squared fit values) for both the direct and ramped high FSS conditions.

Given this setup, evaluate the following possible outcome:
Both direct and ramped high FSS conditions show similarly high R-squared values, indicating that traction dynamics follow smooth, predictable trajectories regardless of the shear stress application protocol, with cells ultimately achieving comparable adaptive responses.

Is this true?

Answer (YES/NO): YES